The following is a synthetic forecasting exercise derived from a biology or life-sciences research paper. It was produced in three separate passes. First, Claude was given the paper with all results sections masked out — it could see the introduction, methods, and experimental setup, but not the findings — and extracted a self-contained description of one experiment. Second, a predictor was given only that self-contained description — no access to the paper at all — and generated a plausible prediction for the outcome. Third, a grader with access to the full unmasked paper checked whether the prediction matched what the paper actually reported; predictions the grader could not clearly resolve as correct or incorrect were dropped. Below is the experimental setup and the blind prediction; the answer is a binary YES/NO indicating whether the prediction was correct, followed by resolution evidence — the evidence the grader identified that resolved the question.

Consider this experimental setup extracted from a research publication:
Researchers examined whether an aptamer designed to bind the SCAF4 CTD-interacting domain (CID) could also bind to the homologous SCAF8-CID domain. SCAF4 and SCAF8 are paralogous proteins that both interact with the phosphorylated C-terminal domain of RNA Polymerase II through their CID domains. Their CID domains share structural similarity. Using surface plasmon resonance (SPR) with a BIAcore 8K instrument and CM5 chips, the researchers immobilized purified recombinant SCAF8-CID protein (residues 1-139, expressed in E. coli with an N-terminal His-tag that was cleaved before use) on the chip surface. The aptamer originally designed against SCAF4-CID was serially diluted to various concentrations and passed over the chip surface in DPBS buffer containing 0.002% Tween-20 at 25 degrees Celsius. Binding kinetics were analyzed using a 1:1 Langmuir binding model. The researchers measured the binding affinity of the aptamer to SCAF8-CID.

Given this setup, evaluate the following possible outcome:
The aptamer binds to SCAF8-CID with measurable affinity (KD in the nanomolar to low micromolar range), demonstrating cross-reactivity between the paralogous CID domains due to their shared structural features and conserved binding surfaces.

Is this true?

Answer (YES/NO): YES